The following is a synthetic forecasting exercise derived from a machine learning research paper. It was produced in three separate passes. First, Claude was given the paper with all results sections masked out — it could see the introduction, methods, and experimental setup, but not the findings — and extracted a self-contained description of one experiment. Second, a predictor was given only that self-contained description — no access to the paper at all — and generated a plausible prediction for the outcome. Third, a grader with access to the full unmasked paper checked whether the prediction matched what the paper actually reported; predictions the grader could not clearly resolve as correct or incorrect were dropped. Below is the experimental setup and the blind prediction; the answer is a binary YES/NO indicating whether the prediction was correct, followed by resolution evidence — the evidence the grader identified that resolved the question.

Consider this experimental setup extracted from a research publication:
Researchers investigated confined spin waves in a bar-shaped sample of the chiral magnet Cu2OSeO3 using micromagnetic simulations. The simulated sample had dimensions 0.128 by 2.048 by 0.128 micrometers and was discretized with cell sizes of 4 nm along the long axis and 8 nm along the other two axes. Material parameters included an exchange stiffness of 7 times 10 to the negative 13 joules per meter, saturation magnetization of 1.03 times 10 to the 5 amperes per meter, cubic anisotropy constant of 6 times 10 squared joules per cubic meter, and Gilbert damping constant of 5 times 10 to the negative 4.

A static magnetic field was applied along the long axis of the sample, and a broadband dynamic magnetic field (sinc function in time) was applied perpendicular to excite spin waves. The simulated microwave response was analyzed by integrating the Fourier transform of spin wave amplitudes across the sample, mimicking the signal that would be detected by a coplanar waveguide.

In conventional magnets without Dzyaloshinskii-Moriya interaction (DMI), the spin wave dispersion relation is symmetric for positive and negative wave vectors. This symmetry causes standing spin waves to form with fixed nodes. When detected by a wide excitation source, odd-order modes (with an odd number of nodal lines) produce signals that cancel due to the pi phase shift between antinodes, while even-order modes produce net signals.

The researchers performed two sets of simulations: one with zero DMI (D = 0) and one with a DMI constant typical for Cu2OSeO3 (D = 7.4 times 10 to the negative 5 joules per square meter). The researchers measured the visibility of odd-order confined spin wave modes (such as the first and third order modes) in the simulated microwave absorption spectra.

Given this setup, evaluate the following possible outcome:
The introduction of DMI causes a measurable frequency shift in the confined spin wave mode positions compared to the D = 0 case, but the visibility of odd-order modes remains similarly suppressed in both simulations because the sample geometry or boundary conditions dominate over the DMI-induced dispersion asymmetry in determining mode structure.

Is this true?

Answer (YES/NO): NO